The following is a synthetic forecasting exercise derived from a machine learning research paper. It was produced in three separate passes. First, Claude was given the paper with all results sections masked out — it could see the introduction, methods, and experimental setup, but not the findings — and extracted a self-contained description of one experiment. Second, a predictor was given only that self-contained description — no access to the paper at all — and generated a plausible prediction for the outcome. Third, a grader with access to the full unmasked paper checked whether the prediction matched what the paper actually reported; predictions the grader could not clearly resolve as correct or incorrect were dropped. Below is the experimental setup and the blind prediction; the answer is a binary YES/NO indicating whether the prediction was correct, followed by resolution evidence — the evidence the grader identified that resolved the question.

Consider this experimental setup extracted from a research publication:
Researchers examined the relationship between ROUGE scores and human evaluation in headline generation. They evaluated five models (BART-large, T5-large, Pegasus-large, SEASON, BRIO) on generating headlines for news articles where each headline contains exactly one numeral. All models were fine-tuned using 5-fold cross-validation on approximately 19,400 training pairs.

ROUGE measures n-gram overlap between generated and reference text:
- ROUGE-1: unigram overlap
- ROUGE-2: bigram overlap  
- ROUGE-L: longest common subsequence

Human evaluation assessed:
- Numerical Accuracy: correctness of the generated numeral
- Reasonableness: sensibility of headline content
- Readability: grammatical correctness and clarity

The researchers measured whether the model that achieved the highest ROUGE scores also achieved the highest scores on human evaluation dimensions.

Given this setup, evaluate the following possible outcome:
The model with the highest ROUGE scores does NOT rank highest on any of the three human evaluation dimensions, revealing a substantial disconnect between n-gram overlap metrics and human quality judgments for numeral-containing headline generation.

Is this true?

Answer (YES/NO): NO